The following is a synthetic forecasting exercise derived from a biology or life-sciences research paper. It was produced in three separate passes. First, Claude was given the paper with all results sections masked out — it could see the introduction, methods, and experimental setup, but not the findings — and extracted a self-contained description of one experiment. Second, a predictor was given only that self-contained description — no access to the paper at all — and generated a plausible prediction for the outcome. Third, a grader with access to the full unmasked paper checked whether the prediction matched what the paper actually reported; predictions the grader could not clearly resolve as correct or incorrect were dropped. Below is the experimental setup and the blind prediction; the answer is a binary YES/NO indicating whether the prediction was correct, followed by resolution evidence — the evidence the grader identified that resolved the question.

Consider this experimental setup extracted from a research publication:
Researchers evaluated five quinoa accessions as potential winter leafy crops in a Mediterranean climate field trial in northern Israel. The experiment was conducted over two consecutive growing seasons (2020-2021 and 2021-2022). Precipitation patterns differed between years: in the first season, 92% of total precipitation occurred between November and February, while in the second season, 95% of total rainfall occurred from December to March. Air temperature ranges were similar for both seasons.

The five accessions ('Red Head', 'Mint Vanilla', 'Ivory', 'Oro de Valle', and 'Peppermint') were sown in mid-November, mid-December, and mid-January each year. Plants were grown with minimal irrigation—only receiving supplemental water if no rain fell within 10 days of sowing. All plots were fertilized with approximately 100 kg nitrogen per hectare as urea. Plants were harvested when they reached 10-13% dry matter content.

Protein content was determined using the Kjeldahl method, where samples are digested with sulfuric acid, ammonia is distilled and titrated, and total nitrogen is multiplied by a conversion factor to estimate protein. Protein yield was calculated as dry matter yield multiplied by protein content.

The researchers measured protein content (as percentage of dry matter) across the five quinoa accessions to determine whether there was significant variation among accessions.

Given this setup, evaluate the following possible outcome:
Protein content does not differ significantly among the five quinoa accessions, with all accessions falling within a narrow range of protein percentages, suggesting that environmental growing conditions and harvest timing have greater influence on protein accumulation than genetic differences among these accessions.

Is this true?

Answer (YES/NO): NO